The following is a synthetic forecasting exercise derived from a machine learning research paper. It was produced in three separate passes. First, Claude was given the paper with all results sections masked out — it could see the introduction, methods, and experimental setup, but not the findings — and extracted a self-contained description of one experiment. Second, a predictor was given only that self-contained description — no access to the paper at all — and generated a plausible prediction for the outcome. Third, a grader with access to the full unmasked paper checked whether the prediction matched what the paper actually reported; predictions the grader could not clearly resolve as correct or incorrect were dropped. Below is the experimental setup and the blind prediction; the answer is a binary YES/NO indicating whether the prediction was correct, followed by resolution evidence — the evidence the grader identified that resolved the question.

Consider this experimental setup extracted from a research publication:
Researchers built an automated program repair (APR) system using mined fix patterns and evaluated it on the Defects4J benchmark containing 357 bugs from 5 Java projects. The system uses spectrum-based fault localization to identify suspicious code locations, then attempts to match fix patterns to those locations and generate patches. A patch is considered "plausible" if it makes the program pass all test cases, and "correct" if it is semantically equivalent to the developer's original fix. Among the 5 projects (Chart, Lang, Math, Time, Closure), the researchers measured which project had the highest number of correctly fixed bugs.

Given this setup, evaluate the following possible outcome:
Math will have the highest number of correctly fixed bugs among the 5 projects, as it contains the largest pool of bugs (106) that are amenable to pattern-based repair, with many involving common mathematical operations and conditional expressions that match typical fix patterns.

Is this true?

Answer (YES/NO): YES